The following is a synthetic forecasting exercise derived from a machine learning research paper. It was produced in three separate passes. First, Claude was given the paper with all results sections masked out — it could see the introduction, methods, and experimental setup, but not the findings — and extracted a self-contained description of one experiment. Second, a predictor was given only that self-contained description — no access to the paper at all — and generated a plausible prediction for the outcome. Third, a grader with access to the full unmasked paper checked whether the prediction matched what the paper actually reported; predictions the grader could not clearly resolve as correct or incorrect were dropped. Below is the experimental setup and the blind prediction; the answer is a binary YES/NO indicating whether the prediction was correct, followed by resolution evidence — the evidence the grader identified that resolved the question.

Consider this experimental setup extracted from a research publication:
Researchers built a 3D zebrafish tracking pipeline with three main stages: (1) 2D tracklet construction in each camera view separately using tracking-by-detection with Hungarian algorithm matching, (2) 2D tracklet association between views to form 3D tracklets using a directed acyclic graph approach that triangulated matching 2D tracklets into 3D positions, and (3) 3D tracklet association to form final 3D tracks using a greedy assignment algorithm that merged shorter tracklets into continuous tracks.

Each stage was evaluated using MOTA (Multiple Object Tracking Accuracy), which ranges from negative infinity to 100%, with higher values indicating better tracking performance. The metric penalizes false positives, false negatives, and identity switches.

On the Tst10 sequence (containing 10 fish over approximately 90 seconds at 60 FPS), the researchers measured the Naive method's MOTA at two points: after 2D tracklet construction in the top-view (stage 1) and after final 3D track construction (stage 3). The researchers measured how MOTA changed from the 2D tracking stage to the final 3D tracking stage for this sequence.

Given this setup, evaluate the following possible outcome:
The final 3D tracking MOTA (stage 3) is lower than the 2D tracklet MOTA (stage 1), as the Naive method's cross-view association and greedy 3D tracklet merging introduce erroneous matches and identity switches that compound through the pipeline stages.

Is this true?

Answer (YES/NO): YES